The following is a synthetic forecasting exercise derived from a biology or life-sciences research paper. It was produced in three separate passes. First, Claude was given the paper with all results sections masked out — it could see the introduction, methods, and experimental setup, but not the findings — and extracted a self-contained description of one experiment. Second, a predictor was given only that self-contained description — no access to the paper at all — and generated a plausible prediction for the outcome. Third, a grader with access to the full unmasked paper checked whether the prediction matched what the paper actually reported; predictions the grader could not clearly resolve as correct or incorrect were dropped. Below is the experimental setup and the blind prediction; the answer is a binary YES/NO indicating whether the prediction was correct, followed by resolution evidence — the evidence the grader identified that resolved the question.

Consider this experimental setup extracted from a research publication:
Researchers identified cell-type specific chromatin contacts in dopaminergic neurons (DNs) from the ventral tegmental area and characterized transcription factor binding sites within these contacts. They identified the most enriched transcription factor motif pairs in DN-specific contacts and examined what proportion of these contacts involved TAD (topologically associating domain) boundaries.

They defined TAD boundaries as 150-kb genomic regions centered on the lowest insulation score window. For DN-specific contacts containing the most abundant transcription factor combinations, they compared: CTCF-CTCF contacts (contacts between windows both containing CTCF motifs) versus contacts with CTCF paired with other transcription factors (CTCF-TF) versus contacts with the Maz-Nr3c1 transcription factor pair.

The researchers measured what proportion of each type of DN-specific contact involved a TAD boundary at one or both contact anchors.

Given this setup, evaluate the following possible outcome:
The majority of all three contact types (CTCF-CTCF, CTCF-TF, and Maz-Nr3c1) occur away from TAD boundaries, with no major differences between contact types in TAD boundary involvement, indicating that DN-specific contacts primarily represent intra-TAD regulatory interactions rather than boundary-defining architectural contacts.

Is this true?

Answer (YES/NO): NO